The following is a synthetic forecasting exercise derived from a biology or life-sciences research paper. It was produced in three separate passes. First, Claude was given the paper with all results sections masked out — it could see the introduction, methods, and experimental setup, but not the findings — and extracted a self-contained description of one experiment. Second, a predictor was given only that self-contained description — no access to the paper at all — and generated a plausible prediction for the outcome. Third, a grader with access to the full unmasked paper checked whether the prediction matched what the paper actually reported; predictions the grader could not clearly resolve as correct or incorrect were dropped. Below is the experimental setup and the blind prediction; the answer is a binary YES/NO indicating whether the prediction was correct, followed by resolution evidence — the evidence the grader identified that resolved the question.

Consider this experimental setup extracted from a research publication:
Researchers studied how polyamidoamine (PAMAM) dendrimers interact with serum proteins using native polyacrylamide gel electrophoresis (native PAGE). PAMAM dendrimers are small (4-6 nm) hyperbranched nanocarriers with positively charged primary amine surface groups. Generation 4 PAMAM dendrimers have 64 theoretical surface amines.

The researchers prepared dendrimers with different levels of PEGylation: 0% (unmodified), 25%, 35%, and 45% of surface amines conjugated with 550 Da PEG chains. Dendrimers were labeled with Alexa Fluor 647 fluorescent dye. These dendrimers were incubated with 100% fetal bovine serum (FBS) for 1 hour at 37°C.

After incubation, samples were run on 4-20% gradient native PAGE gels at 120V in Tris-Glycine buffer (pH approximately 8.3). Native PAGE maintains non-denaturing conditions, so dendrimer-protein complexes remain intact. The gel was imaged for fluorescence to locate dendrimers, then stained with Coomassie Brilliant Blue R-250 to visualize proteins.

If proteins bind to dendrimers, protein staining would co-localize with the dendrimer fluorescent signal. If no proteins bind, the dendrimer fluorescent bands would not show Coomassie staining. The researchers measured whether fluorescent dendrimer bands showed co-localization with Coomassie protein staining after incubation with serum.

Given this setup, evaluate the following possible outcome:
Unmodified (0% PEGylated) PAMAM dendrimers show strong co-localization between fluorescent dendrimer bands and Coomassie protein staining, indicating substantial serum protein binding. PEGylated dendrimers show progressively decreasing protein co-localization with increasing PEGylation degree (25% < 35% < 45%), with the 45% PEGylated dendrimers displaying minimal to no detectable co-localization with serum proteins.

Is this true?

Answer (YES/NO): NO